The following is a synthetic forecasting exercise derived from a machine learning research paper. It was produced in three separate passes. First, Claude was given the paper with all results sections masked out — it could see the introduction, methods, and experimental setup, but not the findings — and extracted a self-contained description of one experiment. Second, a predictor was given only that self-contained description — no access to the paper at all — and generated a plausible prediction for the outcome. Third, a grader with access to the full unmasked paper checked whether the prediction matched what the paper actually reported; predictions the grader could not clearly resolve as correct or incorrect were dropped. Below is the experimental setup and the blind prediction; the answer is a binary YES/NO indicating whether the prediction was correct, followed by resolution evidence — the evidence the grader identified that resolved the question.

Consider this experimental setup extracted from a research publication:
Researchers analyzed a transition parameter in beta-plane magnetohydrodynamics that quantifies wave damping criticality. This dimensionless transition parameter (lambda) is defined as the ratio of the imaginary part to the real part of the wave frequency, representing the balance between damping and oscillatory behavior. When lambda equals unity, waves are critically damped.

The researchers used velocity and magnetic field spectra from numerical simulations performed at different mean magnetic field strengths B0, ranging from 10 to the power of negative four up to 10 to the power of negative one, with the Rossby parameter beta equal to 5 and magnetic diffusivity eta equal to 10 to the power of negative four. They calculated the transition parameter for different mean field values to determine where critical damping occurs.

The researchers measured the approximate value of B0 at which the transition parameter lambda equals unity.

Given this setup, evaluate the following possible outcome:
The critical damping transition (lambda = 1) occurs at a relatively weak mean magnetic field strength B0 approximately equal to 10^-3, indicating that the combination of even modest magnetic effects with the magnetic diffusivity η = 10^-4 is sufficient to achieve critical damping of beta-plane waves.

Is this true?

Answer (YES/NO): NO